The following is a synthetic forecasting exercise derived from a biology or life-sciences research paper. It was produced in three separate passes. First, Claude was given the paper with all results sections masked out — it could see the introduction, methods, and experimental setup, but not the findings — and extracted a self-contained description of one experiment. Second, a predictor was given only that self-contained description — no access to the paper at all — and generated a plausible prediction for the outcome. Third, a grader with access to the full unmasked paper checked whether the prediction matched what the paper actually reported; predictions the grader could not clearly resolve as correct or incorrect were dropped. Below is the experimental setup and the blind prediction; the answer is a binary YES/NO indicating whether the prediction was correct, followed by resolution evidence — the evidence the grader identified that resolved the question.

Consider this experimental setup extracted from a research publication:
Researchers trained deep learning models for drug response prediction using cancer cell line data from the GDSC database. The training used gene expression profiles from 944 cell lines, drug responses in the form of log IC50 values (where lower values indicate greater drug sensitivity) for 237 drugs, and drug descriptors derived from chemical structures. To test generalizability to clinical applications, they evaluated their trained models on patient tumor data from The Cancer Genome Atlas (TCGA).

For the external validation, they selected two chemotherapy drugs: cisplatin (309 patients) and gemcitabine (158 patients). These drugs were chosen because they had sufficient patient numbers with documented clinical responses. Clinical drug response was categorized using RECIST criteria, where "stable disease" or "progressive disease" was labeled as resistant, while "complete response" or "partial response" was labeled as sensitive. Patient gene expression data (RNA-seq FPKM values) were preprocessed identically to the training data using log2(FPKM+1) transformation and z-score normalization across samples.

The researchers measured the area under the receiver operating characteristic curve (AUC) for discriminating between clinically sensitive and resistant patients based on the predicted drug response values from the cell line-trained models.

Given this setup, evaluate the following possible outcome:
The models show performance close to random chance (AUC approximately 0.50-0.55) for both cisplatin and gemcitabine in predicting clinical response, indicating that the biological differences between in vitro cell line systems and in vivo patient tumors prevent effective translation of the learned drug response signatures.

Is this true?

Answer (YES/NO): NO